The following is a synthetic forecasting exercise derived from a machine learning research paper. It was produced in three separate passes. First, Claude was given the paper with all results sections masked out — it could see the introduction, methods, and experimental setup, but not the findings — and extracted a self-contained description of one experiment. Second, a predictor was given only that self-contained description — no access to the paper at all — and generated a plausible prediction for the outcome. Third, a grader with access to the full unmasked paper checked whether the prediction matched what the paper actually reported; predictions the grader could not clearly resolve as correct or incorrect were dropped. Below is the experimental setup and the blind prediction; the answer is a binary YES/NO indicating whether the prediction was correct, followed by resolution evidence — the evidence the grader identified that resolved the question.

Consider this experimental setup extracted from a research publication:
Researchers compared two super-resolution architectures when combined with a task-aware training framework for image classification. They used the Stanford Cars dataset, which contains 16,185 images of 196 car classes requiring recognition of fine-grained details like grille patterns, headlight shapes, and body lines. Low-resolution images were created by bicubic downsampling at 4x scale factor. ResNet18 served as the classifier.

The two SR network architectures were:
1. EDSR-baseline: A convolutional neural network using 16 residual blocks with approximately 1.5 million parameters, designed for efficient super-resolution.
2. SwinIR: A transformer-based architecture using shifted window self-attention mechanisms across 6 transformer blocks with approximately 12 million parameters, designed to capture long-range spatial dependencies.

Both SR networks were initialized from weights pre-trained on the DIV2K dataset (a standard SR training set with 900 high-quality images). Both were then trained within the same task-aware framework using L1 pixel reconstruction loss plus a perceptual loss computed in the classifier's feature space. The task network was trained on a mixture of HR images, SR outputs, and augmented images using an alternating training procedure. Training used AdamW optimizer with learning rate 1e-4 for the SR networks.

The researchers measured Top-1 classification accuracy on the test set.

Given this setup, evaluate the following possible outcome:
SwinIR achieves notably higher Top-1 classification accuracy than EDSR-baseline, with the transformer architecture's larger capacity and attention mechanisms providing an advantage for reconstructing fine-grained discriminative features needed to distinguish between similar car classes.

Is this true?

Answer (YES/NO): NO